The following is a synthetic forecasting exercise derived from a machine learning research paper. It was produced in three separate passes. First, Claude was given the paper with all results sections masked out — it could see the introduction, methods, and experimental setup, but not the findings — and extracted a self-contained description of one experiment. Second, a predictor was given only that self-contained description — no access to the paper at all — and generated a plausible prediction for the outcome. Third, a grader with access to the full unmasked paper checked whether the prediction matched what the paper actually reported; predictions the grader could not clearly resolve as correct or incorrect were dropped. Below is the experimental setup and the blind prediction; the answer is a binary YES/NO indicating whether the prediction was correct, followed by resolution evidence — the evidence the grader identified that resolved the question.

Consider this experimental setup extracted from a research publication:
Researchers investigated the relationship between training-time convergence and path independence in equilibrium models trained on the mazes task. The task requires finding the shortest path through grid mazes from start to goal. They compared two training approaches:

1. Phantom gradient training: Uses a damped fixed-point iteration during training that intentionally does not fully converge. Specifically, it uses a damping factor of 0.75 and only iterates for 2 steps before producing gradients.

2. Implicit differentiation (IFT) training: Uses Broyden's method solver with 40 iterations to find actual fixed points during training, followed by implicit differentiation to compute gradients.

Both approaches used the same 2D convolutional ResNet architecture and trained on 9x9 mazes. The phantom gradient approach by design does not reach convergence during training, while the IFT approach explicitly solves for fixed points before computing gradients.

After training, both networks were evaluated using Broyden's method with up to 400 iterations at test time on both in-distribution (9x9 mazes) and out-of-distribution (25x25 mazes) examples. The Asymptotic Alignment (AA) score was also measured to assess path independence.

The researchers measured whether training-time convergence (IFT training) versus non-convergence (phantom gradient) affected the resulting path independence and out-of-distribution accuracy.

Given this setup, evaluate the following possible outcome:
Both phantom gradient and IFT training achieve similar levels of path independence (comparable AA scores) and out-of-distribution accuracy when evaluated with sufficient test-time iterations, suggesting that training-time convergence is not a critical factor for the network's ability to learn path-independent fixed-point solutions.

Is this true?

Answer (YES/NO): YES